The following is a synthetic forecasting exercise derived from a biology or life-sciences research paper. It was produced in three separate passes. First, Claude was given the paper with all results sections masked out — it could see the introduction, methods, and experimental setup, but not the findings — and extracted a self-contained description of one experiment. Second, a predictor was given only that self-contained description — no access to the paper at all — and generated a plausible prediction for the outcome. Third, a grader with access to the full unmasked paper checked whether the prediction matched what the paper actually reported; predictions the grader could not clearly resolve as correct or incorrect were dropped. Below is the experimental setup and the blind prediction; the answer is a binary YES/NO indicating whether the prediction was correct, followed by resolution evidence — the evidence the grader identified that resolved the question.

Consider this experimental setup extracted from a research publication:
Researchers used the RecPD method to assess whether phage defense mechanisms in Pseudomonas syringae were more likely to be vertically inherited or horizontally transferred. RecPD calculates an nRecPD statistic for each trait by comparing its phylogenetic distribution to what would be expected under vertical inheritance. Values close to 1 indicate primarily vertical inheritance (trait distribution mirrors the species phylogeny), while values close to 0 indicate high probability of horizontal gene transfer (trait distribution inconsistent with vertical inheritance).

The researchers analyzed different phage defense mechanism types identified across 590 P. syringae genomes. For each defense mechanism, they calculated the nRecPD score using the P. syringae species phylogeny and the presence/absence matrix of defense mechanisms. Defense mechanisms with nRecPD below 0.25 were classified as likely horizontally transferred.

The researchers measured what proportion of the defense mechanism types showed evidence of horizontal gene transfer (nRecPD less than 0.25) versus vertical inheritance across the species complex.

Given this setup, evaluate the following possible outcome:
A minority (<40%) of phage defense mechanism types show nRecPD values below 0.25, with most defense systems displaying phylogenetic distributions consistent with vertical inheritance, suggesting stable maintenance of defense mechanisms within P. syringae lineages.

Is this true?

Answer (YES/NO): NO